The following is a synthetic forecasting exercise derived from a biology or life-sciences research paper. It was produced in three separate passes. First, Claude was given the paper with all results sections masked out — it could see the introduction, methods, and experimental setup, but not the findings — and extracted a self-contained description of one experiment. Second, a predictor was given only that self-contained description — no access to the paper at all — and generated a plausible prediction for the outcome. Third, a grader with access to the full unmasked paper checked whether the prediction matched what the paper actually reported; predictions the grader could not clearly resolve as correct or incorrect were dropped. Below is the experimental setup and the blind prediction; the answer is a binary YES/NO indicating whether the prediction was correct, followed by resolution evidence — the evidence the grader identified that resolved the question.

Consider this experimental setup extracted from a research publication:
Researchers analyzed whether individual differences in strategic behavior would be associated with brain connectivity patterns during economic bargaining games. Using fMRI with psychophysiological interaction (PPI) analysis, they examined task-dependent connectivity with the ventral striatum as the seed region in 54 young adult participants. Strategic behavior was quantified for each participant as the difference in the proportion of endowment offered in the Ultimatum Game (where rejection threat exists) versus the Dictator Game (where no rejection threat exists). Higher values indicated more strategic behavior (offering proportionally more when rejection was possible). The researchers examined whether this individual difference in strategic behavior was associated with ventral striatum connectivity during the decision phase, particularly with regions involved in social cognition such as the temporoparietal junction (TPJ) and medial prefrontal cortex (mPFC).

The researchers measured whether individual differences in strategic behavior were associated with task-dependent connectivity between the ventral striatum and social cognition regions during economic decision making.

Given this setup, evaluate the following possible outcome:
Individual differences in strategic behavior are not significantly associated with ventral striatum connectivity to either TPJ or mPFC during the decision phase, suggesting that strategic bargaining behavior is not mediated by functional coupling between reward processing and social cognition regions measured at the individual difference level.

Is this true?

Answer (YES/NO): YES